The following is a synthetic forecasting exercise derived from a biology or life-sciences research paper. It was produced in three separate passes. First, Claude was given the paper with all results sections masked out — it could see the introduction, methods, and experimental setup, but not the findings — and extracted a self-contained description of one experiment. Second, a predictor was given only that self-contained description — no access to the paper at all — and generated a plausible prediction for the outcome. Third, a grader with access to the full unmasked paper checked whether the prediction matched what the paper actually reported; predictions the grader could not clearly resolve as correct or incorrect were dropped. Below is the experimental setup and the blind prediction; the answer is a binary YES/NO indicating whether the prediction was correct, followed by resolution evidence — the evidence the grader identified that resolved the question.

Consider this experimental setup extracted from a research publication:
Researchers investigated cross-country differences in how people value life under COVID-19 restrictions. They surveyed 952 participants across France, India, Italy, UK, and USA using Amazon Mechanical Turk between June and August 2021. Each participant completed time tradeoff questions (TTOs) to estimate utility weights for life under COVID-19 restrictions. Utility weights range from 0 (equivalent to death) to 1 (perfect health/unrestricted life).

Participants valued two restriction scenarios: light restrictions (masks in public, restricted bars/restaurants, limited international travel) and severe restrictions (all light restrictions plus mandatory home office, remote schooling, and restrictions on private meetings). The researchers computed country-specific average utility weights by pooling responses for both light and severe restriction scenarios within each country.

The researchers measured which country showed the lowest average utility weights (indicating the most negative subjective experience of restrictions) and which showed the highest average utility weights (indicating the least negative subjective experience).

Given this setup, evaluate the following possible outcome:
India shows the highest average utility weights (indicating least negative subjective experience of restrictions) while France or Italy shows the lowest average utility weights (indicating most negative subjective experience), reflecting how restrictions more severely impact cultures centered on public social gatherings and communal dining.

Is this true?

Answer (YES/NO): YES